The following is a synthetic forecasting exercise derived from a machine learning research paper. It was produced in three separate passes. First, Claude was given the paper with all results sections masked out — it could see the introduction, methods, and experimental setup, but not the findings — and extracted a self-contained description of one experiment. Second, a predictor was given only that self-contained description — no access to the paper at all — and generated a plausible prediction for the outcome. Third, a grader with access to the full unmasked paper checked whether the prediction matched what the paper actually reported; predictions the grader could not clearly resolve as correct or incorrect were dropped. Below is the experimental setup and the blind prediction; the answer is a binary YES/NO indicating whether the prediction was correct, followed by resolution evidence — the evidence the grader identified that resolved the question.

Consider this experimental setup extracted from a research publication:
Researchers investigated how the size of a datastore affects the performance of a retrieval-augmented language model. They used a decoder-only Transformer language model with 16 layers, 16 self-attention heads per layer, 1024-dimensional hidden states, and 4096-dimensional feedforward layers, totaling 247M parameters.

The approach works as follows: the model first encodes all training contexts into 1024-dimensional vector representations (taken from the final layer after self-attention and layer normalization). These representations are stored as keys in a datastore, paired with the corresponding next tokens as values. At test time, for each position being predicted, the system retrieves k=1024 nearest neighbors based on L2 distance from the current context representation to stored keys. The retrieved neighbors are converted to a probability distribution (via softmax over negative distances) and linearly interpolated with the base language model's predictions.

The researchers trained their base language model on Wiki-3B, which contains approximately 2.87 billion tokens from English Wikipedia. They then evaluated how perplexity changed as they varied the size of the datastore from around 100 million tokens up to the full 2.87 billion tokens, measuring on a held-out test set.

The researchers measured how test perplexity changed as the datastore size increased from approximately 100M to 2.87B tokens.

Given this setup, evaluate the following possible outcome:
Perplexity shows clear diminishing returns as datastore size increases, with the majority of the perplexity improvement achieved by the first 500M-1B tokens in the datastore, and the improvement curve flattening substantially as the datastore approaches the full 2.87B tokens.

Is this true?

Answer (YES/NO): NO